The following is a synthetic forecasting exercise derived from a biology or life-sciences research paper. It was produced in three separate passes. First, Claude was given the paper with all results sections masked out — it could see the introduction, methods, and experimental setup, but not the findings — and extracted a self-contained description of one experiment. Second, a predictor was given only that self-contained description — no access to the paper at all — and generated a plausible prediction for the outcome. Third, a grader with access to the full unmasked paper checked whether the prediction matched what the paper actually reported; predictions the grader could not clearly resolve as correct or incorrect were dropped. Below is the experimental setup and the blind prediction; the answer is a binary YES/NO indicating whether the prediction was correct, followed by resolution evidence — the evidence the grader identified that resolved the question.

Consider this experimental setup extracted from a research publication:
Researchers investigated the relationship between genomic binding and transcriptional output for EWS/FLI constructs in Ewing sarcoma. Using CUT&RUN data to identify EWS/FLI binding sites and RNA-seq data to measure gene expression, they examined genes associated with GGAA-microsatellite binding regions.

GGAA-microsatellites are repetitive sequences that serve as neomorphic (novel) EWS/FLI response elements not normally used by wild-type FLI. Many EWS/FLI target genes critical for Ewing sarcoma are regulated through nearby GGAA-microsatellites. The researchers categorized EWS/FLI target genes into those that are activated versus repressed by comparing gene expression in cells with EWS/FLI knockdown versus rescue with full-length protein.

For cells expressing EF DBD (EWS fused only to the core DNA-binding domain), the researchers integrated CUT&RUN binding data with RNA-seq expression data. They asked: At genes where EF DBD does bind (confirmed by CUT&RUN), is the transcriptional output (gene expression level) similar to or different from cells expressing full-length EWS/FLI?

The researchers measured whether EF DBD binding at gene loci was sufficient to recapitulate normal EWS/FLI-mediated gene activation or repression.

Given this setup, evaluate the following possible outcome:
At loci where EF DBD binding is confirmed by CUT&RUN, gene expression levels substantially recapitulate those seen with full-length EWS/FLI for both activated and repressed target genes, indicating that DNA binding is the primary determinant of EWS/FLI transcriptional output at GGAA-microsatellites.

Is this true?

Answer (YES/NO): NO